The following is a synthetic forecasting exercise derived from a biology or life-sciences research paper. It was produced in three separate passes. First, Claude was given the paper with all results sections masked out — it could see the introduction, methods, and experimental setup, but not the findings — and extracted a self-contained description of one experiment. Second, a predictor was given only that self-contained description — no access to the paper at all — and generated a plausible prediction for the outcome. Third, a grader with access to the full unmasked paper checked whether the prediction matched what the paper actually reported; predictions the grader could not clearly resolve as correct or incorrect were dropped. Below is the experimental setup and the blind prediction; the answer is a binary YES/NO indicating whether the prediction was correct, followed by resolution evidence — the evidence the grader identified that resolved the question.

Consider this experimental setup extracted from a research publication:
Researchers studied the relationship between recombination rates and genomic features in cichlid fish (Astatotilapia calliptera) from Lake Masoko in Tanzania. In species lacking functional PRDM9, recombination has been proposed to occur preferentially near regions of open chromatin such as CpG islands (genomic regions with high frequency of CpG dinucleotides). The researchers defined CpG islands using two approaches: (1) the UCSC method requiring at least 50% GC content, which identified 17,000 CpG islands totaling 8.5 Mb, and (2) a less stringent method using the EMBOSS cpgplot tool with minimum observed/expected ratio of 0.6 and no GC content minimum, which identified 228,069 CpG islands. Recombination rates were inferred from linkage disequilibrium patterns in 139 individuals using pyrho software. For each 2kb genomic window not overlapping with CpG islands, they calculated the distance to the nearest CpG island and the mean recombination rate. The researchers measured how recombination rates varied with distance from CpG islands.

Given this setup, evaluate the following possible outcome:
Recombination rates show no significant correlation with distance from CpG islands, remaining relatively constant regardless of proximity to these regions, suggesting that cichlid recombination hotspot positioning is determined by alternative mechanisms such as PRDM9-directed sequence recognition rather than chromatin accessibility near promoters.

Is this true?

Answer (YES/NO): NO